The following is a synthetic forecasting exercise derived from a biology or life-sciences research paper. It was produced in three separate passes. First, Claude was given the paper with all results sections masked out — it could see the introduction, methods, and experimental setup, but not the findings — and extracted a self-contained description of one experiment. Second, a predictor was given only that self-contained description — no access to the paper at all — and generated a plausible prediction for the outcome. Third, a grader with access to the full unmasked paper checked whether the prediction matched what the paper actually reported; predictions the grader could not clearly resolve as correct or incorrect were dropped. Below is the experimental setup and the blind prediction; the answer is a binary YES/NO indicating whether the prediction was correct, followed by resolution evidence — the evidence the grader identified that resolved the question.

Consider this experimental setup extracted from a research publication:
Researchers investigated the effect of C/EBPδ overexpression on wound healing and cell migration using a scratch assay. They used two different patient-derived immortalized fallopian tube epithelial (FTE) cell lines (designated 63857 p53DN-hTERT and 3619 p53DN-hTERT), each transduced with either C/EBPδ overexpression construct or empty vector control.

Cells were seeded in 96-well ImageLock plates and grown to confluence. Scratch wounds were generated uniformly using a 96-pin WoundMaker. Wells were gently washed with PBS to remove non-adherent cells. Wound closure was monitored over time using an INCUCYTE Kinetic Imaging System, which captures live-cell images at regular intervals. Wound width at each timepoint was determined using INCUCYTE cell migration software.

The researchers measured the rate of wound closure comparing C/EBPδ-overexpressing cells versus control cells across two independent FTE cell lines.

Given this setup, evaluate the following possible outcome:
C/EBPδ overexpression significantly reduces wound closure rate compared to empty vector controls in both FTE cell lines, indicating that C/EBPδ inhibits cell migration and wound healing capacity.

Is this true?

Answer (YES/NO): NO